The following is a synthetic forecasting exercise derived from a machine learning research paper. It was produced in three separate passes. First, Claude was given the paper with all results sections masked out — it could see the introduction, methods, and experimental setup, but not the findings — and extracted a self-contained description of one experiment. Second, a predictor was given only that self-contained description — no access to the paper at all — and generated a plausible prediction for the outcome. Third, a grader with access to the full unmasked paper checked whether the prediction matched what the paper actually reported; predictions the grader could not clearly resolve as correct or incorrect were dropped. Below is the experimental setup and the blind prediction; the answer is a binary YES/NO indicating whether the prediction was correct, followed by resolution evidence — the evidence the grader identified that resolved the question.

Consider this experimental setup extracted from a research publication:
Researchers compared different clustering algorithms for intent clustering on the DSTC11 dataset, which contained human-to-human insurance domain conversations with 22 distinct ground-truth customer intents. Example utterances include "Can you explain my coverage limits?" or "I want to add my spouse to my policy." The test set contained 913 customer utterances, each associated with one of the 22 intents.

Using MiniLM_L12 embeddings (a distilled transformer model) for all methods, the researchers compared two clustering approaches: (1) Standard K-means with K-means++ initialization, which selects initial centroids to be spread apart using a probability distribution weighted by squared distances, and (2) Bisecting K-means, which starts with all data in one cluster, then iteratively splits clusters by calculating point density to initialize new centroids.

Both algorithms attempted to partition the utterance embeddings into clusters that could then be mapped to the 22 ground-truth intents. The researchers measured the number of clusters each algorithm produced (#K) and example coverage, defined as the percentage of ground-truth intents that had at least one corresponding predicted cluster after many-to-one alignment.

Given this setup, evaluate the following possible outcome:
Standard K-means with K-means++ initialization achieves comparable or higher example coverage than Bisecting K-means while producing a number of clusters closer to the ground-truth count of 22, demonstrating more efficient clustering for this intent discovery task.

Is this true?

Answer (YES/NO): YES